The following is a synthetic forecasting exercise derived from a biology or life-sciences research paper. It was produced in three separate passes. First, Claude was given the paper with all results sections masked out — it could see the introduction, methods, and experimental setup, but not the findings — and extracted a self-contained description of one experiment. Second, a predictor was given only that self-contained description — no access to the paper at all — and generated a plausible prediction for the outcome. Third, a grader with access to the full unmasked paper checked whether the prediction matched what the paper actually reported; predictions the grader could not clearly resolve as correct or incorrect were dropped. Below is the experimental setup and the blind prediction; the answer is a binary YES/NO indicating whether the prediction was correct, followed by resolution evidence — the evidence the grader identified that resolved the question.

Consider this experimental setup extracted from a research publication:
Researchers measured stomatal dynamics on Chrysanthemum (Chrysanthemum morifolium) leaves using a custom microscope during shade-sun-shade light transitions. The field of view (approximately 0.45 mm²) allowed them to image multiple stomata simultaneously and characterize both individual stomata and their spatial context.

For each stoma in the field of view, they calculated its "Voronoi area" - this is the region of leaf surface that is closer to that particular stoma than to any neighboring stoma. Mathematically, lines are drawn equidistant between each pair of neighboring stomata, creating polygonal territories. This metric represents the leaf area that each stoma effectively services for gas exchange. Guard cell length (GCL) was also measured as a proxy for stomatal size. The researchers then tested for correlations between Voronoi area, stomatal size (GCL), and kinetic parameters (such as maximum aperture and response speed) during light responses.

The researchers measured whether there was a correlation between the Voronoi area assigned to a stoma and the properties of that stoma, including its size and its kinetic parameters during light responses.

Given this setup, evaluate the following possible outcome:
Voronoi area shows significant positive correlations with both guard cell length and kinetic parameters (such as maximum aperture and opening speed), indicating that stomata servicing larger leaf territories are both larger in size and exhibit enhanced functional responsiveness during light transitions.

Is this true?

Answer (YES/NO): NO